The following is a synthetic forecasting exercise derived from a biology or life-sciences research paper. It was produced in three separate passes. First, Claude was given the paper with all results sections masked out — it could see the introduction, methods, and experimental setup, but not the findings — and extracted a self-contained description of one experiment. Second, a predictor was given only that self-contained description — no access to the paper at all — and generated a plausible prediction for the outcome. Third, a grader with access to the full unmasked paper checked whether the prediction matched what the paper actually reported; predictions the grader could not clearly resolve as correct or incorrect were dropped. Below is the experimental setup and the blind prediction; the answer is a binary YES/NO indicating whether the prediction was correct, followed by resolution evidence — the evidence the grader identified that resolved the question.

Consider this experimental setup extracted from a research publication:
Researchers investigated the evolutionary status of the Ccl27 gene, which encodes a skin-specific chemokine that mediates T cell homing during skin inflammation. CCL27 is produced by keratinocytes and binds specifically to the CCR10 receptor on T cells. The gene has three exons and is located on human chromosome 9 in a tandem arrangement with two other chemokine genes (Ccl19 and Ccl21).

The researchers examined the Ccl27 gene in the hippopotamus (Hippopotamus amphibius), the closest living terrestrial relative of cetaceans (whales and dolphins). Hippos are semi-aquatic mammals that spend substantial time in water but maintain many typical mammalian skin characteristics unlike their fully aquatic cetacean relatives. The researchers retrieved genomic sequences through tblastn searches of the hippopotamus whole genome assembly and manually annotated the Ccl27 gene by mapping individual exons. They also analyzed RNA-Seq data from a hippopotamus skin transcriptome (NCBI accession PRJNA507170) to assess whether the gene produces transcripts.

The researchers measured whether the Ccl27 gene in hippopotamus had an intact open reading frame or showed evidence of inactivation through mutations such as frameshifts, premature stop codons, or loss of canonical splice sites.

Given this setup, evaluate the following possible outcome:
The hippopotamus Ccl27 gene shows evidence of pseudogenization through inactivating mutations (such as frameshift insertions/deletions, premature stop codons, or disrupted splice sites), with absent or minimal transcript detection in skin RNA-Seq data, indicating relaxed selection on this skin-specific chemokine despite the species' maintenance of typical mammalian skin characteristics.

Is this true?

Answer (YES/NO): NO